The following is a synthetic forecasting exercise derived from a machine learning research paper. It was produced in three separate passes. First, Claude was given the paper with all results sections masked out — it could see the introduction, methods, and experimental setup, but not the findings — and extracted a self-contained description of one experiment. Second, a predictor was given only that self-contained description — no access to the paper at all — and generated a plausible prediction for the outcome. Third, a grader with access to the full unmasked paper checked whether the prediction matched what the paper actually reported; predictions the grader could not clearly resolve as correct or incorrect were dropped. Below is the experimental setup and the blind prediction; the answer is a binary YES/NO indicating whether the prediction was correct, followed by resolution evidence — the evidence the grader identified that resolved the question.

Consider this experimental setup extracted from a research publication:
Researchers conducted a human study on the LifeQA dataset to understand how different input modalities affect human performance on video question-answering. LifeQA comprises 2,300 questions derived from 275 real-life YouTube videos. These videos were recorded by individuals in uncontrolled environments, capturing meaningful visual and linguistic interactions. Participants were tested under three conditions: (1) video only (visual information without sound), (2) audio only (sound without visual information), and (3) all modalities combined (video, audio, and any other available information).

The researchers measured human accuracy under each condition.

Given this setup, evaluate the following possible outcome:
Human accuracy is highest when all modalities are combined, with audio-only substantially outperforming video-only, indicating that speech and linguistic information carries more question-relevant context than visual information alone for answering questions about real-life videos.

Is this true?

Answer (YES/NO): YES